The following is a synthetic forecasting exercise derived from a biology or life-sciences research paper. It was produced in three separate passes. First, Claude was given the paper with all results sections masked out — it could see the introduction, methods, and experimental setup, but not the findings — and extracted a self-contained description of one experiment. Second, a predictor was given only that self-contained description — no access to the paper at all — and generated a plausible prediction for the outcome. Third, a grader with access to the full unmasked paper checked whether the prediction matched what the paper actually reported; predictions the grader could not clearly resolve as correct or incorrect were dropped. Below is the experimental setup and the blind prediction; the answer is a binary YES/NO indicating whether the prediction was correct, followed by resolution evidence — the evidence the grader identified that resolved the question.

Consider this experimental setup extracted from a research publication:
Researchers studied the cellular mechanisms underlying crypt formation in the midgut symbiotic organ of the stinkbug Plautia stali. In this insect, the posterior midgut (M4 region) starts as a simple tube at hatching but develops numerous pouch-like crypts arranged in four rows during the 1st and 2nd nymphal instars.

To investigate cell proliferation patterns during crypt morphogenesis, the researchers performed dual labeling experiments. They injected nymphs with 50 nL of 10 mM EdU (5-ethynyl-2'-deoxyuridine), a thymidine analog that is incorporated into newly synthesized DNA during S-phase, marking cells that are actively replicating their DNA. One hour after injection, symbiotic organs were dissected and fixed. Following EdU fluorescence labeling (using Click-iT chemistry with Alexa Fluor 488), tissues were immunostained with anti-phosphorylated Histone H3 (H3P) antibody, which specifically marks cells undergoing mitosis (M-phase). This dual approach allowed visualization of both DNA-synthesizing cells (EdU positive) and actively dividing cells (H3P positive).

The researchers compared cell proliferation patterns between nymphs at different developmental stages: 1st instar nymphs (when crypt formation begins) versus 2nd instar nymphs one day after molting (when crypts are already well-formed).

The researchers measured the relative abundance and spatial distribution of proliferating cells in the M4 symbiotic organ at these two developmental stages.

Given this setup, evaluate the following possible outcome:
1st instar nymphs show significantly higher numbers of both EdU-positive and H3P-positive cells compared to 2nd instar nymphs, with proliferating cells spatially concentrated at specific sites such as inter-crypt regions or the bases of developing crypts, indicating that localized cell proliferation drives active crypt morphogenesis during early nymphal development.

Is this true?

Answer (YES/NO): NO